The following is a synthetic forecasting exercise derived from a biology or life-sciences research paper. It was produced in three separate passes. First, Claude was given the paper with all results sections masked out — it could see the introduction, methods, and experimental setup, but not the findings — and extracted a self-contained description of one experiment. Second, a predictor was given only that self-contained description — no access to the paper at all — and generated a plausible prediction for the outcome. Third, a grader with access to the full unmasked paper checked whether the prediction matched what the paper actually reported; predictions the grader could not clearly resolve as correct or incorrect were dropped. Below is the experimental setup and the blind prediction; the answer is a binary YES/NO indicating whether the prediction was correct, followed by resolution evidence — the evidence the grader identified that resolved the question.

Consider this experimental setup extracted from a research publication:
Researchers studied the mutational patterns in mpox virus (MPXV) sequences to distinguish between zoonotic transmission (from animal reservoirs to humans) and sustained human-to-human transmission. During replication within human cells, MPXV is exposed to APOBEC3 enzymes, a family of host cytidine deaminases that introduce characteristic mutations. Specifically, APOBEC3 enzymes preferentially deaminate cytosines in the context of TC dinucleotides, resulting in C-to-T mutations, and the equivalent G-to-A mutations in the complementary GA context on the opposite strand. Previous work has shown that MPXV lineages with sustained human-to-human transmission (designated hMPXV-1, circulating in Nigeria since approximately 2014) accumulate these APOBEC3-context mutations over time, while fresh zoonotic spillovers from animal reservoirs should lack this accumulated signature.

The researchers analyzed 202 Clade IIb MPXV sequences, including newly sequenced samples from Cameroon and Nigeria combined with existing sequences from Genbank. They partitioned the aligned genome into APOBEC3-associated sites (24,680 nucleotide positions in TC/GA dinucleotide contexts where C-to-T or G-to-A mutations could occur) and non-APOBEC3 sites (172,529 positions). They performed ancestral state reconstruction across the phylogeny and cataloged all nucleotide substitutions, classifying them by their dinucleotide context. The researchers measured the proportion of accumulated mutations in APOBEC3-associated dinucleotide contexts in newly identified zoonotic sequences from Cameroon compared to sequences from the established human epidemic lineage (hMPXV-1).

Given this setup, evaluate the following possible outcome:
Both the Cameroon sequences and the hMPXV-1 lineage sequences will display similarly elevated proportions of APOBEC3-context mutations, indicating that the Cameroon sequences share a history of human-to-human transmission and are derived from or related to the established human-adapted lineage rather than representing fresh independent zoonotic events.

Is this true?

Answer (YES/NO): NO